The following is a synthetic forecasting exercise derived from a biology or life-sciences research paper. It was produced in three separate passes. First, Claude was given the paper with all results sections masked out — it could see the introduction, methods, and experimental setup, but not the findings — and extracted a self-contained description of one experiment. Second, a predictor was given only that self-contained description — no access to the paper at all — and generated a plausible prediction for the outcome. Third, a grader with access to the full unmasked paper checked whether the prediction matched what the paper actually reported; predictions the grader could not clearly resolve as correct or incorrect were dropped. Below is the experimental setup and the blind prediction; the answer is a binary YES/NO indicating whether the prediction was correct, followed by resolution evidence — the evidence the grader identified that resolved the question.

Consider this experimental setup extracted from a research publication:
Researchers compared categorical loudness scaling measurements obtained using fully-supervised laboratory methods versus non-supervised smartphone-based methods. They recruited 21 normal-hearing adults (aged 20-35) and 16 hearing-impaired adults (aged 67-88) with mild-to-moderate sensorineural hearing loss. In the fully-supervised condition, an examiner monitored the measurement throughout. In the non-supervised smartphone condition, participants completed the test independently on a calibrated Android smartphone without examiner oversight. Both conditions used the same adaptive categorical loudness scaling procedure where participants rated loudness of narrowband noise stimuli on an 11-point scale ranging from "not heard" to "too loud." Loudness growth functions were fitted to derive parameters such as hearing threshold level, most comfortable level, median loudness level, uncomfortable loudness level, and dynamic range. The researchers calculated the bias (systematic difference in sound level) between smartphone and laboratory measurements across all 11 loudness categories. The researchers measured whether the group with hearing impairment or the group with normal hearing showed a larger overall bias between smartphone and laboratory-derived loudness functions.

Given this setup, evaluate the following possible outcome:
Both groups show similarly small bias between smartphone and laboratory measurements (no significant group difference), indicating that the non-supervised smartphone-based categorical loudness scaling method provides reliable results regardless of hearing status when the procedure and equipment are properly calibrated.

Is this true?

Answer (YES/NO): YES